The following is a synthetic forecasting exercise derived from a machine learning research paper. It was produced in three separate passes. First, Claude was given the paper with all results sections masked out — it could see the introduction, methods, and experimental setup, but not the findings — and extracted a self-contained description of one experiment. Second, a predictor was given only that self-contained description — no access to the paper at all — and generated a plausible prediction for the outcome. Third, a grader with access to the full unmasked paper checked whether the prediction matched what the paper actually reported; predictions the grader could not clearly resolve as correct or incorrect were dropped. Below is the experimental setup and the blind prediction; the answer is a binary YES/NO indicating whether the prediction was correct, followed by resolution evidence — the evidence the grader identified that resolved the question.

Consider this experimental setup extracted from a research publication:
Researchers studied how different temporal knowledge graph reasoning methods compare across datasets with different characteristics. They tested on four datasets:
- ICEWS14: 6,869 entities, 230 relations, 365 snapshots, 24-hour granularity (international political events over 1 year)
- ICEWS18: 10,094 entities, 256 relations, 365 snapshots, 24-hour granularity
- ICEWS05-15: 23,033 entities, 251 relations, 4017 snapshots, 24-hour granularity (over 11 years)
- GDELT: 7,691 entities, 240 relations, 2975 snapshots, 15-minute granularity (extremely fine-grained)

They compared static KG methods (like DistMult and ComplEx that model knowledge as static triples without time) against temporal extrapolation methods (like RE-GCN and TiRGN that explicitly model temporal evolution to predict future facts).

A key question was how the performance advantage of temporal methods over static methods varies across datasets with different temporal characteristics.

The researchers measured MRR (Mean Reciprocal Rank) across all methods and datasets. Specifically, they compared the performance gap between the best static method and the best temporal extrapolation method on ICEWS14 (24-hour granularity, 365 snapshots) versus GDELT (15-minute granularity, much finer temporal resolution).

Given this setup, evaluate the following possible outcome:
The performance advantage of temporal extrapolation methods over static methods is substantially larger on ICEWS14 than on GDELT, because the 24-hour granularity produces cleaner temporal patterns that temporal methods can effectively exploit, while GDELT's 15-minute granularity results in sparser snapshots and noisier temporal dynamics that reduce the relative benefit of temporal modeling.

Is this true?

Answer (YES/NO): YES